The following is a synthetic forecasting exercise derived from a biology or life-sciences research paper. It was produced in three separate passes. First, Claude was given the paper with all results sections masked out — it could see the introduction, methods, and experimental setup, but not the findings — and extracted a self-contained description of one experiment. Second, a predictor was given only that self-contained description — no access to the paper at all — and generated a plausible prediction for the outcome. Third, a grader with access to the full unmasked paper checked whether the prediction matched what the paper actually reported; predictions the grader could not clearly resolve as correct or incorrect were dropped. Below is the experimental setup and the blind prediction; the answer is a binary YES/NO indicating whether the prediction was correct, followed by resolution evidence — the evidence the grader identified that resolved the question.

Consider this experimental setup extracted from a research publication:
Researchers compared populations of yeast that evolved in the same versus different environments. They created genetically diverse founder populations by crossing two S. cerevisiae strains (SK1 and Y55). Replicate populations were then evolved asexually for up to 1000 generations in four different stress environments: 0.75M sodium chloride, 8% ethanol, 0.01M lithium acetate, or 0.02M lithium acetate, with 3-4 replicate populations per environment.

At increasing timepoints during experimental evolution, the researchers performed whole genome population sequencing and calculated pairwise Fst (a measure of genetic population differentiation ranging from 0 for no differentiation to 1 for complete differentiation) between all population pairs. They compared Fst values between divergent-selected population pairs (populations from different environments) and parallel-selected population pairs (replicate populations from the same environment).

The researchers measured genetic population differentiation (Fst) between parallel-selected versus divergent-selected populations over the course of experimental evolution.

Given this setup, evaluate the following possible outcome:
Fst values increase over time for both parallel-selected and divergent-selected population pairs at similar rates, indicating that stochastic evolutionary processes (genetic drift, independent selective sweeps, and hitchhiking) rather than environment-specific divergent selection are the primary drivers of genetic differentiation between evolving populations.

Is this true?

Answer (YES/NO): NO